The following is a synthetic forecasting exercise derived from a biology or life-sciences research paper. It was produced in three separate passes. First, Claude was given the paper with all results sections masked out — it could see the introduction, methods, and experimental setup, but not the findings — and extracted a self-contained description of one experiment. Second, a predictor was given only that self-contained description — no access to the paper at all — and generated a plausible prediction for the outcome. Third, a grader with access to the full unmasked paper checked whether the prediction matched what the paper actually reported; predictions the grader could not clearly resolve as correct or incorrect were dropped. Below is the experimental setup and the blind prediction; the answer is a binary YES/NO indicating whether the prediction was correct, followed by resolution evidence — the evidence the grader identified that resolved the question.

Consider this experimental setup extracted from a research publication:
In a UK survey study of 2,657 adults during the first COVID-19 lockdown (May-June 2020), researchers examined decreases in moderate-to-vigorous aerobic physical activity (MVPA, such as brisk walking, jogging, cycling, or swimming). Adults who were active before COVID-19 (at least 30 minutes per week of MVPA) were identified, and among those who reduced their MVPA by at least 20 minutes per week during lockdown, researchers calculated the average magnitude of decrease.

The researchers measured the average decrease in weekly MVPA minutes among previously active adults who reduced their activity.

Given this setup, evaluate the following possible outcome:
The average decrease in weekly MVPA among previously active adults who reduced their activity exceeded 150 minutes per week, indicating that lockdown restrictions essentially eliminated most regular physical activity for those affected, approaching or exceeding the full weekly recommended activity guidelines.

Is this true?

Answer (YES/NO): YES